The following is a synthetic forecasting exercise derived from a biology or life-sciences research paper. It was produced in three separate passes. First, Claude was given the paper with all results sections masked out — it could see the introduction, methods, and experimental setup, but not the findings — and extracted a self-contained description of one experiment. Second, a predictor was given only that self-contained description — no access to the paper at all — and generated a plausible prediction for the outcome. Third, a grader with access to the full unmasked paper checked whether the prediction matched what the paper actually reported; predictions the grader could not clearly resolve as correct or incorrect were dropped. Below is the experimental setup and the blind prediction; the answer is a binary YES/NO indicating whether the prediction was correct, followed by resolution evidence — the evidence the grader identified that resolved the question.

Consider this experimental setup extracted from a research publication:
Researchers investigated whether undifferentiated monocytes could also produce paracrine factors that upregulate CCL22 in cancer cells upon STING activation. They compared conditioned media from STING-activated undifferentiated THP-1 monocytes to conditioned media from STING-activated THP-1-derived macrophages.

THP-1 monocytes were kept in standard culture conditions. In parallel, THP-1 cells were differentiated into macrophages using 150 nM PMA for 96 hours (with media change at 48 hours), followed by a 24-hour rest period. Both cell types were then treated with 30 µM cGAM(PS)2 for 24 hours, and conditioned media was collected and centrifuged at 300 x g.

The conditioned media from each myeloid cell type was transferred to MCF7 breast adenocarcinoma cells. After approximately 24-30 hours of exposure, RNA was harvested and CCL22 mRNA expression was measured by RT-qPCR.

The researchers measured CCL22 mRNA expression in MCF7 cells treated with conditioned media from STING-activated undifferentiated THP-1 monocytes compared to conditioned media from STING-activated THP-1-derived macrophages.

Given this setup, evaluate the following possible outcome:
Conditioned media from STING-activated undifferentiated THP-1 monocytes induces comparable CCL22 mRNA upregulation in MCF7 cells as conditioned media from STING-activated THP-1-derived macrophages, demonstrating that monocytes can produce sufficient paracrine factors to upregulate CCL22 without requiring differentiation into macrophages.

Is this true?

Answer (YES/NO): NO